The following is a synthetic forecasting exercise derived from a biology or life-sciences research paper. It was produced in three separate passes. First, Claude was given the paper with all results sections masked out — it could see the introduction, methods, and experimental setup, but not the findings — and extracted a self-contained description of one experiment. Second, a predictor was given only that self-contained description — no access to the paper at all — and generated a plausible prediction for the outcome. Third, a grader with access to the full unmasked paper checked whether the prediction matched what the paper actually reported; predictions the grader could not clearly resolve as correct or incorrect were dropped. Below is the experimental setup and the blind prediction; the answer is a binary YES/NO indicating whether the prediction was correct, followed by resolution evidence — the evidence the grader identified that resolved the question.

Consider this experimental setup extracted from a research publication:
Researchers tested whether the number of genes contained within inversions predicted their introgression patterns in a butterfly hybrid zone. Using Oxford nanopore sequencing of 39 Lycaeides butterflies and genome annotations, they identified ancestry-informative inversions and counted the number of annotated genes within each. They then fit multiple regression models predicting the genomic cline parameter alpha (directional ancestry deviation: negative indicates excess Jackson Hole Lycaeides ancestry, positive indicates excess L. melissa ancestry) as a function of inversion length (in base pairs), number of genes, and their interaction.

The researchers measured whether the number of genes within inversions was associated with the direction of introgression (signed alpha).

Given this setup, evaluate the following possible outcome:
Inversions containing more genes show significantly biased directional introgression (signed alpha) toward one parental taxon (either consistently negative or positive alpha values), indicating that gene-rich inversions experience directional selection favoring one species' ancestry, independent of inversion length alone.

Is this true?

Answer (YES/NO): YES